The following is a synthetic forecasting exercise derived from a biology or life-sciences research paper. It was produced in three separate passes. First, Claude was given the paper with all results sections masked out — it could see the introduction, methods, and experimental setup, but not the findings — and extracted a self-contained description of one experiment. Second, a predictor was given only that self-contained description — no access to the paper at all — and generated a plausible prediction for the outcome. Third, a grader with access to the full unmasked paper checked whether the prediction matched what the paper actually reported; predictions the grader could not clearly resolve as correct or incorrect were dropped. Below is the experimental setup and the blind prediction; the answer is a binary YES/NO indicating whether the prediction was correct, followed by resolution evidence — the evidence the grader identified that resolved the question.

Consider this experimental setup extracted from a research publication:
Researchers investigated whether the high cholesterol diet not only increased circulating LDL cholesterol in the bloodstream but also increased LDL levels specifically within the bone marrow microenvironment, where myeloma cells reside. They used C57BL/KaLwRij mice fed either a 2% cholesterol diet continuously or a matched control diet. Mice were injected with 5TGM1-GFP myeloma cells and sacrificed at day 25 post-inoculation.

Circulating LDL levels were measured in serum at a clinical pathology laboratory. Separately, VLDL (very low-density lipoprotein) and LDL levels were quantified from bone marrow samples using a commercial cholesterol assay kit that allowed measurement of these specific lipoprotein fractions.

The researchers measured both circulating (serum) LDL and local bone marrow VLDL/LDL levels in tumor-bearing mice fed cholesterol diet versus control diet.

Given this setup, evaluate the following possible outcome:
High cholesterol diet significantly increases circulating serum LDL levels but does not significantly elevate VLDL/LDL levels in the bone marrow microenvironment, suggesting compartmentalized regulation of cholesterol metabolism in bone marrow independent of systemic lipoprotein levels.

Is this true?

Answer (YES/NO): NO